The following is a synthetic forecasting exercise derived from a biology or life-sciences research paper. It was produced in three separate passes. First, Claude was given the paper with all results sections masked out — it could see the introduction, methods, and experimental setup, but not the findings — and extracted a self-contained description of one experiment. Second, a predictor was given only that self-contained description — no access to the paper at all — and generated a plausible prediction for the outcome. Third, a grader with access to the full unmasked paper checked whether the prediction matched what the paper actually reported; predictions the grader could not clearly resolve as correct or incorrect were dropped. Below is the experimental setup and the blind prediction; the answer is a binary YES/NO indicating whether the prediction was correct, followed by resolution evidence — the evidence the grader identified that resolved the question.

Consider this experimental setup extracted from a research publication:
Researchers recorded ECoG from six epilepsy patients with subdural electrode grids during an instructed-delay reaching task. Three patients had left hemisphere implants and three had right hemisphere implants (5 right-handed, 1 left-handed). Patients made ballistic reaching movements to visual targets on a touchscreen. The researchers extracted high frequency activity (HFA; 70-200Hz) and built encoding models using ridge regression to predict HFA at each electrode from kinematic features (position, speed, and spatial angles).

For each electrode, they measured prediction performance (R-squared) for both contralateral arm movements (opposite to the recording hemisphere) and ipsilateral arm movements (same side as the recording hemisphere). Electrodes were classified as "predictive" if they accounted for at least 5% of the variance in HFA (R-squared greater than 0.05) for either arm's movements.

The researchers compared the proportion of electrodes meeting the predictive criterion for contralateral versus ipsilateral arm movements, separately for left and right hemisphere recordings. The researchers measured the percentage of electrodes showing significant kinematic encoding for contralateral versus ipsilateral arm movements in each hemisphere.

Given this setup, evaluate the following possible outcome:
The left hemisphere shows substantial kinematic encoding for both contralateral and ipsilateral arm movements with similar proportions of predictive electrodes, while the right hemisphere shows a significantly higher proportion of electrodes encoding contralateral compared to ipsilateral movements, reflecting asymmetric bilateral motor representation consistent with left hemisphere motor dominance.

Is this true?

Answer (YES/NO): YES